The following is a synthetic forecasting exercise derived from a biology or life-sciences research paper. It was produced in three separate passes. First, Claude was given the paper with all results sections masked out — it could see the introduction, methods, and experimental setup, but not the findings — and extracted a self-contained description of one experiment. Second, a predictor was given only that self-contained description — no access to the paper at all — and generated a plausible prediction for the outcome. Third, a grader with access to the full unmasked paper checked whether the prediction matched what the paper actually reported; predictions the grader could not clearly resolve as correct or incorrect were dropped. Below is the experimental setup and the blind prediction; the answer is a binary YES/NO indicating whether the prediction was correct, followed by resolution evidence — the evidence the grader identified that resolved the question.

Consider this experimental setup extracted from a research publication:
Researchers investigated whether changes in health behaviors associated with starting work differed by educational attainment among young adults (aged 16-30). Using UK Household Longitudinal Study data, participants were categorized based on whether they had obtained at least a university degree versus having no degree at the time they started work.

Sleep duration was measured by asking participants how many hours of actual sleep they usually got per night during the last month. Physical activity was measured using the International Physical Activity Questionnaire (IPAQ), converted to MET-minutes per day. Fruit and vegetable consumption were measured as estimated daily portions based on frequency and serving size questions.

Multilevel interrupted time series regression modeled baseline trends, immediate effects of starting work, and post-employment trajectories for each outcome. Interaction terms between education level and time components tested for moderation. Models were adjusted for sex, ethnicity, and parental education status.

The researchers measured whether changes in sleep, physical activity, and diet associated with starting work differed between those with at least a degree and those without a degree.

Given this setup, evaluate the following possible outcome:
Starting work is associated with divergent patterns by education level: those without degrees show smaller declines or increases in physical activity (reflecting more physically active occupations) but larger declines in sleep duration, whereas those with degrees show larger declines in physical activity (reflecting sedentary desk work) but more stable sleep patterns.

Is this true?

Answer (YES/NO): NO